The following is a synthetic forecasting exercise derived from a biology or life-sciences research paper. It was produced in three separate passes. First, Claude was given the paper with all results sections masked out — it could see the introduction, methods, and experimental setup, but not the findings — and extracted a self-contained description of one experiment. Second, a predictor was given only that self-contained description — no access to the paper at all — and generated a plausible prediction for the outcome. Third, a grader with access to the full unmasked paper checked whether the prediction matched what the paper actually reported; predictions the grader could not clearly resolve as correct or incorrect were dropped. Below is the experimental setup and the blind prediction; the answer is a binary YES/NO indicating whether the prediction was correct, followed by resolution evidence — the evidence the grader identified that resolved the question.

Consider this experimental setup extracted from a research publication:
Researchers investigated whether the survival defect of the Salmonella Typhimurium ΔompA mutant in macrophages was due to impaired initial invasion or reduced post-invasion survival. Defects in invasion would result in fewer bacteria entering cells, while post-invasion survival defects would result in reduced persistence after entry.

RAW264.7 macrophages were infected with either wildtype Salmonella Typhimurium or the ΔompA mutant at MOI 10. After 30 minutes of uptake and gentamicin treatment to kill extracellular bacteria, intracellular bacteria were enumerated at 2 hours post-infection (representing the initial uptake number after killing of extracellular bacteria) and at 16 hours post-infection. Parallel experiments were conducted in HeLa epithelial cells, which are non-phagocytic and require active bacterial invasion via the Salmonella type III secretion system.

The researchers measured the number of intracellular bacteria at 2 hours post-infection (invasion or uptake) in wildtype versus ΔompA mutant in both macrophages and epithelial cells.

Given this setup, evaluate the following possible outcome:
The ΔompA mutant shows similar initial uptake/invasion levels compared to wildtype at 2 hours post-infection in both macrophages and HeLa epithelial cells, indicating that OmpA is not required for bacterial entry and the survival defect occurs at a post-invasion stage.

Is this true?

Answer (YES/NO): NO